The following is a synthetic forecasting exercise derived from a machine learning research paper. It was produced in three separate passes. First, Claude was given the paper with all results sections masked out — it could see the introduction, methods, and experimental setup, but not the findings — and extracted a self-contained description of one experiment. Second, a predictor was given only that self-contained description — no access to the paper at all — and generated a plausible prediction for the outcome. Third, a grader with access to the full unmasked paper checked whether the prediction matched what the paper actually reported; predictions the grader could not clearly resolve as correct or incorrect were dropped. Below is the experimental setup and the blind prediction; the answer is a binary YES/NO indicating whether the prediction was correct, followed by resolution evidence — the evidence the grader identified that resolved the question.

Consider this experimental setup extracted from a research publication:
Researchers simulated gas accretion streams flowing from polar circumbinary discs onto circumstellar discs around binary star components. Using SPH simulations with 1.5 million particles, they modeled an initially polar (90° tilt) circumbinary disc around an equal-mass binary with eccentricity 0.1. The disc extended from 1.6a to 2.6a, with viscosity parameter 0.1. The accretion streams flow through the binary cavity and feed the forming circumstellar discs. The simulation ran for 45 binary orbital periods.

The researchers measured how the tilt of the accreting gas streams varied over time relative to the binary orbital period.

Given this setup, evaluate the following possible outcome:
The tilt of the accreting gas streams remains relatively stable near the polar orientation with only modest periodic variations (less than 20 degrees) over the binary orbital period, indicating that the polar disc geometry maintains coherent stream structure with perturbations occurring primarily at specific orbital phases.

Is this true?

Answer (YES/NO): YES